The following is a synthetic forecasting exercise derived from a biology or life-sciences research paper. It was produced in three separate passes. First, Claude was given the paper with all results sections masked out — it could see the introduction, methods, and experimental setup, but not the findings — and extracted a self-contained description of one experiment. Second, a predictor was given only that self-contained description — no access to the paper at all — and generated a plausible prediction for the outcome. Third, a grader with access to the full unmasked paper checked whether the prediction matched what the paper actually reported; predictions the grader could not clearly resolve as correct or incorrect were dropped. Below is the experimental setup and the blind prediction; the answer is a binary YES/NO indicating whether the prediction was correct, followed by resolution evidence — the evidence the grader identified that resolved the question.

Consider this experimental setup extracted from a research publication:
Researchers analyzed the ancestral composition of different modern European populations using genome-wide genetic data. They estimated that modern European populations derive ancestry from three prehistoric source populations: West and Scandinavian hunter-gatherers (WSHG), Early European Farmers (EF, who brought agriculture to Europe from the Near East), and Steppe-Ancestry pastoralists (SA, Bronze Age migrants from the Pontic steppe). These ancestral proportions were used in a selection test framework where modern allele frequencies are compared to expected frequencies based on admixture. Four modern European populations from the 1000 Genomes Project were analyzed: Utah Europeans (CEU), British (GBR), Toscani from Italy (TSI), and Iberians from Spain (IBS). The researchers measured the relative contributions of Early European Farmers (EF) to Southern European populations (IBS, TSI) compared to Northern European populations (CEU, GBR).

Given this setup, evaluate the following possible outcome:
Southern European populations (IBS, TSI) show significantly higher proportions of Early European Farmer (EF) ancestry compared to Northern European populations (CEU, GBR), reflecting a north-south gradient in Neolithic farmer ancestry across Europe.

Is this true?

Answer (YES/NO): YES